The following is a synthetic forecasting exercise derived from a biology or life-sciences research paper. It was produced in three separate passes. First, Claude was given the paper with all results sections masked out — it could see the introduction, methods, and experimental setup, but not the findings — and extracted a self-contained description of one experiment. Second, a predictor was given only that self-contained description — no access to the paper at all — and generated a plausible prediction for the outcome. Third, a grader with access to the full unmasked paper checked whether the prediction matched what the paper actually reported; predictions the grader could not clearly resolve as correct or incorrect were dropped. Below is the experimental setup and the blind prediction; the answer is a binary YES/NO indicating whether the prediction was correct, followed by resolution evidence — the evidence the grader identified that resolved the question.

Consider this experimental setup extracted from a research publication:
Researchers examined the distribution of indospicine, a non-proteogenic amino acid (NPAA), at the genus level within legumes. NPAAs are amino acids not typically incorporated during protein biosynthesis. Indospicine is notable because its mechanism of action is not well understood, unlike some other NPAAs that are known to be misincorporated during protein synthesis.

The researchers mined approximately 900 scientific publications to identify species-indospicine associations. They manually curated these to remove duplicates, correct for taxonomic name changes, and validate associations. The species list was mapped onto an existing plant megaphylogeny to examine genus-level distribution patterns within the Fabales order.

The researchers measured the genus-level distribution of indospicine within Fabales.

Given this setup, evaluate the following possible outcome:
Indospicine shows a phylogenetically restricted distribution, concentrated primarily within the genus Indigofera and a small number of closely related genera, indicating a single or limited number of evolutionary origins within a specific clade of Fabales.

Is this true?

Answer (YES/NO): NO